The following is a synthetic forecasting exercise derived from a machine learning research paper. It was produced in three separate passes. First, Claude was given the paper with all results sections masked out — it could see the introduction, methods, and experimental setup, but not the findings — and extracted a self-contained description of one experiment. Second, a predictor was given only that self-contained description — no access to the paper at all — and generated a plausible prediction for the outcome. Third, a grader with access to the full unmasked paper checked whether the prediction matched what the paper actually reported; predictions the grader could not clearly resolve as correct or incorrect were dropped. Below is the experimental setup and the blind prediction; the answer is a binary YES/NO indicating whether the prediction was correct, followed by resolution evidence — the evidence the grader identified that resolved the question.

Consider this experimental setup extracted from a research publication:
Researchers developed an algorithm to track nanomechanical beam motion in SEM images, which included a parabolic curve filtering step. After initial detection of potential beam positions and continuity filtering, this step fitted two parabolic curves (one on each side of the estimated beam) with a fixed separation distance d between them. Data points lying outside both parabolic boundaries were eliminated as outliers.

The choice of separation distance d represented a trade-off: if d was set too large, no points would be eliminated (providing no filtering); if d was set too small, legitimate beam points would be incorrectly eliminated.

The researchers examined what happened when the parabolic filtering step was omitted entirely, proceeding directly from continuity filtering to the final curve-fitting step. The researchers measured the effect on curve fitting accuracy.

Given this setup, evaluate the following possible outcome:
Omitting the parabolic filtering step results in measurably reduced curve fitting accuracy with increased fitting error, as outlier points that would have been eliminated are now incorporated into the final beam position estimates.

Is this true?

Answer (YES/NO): YES